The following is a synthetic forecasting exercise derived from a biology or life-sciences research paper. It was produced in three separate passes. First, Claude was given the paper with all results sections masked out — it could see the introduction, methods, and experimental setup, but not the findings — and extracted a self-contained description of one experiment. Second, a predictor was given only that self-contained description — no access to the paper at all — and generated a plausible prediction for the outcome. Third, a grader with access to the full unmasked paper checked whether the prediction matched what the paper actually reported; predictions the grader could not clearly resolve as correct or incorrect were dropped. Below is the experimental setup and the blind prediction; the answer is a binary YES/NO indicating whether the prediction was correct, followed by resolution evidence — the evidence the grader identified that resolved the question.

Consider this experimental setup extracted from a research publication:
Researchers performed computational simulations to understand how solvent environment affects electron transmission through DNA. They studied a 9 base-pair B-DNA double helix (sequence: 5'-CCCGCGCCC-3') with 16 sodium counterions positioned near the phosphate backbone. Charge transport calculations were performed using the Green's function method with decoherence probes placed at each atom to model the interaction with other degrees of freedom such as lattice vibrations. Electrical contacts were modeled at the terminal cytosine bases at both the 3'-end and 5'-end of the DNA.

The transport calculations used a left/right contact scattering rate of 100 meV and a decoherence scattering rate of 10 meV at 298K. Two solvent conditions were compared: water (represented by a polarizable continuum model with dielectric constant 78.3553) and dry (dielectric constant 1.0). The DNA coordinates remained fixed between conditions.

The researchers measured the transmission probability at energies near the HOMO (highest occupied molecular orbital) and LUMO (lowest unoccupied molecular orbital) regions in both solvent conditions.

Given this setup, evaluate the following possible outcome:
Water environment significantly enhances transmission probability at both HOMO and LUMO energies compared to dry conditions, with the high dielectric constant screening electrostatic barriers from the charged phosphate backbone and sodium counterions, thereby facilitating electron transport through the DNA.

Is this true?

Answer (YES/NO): YES